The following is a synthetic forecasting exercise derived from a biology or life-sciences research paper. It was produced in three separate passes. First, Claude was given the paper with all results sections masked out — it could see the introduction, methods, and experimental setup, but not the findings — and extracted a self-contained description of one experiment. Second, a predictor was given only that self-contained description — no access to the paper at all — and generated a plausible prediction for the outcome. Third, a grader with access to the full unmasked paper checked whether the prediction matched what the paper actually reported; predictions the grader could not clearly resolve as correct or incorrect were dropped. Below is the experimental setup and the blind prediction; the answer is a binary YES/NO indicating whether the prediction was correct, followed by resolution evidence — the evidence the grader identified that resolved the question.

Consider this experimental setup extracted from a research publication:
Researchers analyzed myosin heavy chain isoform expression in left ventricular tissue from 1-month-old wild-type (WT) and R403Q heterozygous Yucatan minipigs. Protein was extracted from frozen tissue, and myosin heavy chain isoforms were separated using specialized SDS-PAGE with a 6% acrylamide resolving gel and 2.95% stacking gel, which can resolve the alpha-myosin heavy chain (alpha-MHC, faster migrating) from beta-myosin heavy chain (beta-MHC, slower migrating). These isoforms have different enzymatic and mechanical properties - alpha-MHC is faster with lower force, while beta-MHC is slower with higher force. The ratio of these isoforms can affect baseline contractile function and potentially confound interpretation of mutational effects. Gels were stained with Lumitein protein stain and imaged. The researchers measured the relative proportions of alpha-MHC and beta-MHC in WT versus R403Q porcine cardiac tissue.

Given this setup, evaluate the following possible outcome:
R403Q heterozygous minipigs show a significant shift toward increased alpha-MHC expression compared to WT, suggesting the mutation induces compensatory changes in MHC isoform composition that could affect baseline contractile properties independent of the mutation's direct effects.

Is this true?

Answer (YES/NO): NO